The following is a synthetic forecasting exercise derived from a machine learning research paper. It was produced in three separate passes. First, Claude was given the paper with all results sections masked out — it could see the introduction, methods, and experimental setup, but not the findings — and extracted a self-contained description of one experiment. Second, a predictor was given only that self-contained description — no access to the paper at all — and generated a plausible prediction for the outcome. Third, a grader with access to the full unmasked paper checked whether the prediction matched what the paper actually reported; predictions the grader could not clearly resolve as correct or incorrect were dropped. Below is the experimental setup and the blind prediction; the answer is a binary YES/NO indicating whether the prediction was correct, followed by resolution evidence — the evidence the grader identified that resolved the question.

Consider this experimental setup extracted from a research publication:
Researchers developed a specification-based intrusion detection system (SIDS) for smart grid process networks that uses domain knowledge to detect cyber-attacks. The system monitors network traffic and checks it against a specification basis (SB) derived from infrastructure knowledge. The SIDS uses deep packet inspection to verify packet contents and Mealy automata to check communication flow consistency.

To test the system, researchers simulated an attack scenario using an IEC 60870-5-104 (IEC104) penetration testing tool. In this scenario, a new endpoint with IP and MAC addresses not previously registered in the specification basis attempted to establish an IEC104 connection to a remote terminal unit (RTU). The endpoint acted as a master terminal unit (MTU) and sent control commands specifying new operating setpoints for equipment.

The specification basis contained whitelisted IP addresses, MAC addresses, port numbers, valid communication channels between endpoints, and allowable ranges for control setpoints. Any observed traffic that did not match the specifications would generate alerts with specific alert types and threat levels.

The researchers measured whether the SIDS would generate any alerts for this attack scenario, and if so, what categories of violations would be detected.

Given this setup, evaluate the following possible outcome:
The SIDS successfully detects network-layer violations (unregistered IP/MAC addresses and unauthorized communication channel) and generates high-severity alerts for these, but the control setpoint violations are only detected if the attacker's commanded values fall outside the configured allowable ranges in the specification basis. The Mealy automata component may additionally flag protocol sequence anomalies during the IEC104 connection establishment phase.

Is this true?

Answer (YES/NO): NO